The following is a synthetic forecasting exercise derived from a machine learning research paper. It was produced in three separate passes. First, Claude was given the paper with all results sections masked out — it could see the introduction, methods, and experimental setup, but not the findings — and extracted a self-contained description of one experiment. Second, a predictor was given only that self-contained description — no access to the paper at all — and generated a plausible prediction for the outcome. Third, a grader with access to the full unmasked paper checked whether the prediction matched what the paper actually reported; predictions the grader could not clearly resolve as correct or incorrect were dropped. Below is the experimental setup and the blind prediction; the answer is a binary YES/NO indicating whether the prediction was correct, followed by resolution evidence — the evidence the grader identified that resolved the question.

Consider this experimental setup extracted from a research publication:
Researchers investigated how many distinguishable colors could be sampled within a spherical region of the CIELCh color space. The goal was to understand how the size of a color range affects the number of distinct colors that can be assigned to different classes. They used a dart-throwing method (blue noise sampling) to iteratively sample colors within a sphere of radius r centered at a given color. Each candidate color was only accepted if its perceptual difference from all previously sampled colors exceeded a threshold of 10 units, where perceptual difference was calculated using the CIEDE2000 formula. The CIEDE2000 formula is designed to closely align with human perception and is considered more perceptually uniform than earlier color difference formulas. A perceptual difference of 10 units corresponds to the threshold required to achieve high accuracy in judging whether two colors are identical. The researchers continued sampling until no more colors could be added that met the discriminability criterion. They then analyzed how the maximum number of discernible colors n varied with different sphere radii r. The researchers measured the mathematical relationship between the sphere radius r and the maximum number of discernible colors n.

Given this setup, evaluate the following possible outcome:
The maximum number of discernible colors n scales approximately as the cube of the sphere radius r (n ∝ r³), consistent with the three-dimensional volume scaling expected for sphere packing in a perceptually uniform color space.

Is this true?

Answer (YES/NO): NO